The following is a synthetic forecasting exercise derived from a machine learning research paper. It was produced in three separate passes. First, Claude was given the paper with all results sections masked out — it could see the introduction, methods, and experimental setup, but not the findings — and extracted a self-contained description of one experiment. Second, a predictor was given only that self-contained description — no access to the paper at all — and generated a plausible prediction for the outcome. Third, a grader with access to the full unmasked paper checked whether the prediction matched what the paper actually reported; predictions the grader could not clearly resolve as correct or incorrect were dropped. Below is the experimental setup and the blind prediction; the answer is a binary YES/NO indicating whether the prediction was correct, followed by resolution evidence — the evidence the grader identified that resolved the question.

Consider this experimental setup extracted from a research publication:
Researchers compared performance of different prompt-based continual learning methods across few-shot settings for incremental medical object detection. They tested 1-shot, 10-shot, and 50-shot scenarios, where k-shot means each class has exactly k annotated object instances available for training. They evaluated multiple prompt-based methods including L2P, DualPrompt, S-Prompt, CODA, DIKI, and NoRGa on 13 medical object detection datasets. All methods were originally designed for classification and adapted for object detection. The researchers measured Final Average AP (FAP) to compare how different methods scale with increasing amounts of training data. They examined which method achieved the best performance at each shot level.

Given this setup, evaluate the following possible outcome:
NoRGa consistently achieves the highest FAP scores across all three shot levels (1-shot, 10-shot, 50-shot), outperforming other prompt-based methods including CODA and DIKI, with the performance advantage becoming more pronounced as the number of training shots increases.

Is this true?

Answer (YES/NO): NO